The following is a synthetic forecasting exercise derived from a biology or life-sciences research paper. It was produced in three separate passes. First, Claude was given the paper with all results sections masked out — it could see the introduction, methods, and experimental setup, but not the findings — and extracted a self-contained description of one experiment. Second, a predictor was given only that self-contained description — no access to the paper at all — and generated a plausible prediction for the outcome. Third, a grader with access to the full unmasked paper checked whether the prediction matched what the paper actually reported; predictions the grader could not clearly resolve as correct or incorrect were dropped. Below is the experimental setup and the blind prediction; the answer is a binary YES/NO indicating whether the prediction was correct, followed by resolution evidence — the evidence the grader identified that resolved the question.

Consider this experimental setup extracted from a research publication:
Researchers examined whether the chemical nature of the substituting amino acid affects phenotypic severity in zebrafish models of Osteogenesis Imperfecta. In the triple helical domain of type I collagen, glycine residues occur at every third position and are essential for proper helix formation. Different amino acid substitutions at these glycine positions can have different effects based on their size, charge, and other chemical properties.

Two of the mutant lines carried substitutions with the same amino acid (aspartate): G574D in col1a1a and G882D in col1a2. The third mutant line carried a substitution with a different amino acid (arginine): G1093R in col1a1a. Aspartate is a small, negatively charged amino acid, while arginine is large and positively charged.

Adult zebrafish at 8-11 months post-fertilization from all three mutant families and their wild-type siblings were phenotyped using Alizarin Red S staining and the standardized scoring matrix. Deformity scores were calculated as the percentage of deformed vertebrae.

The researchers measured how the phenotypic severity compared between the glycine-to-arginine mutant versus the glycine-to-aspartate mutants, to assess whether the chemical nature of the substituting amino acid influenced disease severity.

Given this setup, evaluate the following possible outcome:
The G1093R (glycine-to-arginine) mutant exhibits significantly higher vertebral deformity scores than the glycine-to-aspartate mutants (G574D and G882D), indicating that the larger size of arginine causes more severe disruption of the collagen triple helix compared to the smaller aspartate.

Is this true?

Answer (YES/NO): NO